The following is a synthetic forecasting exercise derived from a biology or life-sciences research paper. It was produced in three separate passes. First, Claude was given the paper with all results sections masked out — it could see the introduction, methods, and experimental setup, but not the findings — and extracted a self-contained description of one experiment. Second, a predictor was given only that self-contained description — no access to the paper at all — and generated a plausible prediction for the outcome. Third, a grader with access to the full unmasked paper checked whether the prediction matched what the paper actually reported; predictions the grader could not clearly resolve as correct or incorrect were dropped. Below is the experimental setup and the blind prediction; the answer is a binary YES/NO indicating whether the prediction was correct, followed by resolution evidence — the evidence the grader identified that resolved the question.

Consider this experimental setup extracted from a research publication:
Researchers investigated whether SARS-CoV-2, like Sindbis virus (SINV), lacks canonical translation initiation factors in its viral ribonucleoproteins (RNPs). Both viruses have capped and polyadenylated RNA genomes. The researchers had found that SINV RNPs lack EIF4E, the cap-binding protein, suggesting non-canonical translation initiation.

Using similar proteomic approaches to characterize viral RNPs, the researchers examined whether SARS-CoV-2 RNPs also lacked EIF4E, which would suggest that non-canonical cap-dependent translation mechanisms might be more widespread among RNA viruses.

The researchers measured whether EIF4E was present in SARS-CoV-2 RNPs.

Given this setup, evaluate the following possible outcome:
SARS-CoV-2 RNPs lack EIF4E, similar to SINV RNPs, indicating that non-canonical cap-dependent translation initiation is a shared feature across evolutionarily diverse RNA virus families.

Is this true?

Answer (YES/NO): YES